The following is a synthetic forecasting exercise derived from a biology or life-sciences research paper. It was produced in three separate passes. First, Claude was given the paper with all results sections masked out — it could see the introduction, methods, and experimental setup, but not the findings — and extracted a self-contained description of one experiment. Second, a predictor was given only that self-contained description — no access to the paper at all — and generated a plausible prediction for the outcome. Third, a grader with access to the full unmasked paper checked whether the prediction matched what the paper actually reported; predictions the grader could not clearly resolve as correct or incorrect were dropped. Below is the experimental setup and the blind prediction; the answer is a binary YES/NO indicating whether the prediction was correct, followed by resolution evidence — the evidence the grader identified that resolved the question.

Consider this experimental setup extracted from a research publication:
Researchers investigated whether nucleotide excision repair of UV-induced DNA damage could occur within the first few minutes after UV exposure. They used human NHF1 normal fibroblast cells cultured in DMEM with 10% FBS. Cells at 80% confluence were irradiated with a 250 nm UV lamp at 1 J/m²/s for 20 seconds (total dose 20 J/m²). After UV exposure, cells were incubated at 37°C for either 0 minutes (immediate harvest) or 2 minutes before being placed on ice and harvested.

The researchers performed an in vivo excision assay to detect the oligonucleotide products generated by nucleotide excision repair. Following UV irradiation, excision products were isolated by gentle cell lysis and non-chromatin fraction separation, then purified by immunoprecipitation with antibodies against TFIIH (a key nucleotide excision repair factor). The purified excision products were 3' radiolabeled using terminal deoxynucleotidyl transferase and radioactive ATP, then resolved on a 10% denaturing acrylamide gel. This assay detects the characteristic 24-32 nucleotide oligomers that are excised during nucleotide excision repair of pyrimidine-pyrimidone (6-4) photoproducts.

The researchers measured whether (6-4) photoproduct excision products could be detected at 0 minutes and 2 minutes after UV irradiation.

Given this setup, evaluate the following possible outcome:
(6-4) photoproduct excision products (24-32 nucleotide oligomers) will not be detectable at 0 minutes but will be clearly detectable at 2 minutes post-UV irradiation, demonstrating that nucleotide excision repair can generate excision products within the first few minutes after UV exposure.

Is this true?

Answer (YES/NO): YES